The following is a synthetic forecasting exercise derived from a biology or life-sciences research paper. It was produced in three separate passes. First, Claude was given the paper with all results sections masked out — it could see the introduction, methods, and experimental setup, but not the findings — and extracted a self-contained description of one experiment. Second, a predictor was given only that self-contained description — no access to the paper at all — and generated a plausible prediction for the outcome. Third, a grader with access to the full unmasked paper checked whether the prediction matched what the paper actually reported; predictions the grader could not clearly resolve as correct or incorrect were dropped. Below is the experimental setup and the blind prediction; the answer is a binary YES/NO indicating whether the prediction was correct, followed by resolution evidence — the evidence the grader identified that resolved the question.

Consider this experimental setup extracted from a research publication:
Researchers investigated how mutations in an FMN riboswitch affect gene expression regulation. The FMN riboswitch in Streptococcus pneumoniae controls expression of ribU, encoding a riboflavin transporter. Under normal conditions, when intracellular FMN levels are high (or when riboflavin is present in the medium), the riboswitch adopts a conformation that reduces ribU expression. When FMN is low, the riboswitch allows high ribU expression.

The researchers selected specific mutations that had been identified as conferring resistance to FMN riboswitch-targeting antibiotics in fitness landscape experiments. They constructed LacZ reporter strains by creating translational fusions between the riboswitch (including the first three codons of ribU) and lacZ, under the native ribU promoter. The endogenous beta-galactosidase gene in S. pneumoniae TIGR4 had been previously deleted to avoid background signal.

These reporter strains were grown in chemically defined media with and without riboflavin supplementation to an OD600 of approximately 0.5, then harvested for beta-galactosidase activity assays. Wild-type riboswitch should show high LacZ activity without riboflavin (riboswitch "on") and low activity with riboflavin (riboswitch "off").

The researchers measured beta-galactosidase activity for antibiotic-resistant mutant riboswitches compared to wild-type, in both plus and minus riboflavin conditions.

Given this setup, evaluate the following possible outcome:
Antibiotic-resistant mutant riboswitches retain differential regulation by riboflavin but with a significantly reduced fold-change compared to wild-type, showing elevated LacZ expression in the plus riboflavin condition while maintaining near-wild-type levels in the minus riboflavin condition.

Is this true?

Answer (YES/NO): NO